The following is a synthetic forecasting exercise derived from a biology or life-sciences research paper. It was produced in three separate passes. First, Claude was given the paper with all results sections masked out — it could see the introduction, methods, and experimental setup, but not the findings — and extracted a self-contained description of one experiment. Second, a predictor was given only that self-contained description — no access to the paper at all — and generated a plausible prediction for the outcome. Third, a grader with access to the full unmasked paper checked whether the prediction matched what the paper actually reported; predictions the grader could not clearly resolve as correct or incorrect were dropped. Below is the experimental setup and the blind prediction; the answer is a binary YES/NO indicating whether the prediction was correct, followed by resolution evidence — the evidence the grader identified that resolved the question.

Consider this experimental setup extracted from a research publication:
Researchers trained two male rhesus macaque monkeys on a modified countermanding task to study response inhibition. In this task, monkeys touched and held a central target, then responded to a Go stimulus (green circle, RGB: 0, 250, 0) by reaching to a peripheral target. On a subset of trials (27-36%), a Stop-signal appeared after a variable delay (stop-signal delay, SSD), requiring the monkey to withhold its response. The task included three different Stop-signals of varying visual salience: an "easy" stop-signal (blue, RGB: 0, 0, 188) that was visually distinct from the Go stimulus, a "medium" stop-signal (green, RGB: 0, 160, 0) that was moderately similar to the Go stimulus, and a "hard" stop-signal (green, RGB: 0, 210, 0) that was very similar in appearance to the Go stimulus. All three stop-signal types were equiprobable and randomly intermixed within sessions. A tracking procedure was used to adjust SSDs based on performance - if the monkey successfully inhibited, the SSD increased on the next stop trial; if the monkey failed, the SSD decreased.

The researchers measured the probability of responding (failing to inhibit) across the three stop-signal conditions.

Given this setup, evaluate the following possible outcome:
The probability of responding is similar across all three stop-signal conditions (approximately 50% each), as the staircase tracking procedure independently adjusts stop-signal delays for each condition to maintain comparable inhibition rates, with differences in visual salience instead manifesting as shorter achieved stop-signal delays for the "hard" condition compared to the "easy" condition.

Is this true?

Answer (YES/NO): NO